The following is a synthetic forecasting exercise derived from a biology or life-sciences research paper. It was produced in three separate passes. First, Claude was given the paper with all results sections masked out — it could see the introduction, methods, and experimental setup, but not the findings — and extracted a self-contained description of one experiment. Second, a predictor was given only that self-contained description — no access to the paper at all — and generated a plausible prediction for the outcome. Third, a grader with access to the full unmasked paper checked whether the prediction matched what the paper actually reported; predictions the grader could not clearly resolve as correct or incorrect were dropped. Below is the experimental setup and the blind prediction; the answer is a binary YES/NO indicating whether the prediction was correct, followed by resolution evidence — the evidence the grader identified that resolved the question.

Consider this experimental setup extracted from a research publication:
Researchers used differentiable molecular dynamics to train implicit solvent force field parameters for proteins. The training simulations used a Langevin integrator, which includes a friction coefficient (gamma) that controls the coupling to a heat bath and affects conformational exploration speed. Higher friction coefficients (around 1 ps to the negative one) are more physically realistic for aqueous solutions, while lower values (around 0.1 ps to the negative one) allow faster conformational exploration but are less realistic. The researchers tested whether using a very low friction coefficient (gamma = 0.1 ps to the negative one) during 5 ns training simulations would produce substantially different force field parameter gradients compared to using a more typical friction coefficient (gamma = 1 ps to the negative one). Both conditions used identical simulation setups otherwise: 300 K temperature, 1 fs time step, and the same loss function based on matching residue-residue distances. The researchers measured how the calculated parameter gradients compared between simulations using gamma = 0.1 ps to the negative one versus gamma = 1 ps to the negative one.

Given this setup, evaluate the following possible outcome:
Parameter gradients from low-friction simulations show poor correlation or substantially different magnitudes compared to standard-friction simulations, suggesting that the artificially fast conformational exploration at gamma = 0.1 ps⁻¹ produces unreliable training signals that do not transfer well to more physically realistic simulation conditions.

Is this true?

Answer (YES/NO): NO